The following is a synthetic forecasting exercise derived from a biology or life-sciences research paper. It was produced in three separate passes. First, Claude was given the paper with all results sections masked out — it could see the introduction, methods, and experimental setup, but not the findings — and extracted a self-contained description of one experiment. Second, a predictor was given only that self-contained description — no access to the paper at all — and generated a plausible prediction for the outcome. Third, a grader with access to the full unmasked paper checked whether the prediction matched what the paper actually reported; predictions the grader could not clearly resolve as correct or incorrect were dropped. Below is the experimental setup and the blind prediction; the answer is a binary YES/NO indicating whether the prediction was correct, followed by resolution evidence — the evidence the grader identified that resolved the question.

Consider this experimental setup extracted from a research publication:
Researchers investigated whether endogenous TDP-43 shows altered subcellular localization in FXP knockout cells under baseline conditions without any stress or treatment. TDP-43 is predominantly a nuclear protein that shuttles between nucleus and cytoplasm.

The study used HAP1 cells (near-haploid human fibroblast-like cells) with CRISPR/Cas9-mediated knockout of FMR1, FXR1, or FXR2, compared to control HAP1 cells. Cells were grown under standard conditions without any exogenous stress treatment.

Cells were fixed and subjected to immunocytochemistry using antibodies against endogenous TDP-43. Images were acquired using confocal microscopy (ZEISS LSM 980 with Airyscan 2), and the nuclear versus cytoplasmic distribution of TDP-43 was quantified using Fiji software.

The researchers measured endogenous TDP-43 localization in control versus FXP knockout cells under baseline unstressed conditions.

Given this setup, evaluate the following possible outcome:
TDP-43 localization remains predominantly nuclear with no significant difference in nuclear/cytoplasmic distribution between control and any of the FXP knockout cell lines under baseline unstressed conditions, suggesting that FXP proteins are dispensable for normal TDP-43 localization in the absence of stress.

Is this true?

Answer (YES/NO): YES